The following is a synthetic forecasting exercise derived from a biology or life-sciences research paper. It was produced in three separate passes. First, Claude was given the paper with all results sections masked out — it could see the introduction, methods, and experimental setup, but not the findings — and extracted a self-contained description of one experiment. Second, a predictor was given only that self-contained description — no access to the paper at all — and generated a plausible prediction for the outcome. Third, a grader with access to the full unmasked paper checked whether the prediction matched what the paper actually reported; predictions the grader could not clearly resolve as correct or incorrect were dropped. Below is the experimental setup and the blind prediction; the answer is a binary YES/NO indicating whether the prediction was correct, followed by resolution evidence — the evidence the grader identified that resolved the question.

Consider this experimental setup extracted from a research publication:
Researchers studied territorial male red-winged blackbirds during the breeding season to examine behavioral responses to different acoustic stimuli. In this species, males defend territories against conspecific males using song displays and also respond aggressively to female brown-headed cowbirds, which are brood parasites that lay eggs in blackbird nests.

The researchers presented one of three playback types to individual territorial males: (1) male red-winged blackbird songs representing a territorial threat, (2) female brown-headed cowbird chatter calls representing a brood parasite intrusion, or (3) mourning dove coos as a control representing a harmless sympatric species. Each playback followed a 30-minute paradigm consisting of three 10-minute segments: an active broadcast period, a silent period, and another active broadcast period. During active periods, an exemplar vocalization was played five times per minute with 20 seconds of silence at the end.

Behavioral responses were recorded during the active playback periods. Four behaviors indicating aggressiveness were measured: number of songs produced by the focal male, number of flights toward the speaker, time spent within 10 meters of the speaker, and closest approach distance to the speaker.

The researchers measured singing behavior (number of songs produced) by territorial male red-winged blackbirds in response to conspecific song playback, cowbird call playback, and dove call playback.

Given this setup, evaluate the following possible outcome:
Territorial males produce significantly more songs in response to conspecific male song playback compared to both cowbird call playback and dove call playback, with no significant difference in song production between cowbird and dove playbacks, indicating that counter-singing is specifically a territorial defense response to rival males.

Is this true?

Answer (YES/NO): YES